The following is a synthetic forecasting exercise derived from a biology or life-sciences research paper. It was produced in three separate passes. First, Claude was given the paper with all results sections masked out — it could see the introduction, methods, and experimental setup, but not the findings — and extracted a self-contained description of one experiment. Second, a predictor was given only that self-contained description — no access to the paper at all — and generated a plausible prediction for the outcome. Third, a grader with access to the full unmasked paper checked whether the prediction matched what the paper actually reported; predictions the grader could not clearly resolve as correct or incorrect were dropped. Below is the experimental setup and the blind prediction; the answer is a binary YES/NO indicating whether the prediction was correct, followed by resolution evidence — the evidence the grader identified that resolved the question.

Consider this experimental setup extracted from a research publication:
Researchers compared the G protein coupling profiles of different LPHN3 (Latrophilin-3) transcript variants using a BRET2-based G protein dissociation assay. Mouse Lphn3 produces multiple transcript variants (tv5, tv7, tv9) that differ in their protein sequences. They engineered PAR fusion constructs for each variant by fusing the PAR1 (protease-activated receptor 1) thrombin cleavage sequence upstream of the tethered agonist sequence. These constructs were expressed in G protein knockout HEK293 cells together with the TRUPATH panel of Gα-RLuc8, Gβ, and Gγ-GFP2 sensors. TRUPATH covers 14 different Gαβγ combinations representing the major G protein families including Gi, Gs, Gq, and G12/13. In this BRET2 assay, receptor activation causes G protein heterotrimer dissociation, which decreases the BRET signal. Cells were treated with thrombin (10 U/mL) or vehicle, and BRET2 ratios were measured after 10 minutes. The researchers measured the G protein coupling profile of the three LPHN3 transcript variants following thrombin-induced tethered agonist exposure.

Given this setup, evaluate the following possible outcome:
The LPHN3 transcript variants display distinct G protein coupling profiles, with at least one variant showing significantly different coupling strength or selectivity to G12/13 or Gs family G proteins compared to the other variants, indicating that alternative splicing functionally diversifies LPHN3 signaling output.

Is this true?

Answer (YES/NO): YES